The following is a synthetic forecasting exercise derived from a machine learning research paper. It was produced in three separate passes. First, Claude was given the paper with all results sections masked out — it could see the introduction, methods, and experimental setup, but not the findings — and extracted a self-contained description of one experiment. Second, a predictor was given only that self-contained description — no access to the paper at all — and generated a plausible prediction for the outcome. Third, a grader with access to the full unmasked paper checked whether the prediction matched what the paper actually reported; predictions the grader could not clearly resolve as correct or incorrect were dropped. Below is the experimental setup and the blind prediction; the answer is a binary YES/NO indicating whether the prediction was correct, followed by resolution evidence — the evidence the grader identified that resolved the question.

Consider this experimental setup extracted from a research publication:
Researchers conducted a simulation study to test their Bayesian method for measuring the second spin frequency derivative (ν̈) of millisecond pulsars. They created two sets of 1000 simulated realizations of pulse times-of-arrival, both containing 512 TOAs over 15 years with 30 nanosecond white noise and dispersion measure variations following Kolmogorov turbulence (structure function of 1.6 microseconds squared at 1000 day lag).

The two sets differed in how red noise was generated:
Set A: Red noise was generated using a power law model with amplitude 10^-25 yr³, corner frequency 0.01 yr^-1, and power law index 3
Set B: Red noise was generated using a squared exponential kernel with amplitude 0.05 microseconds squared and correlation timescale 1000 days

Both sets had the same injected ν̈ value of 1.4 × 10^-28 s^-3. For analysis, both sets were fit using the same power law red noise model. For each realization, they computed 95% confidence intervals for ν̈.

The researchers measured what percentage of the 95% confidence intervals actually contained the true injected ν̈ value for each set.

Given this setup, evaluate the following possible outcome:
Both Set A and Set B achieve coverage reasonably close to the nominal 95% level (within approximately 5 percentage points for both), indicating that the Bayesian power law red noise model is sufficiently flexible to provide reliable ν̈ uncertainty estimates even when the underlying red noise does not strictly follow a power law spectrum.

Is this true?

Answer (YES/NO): YES